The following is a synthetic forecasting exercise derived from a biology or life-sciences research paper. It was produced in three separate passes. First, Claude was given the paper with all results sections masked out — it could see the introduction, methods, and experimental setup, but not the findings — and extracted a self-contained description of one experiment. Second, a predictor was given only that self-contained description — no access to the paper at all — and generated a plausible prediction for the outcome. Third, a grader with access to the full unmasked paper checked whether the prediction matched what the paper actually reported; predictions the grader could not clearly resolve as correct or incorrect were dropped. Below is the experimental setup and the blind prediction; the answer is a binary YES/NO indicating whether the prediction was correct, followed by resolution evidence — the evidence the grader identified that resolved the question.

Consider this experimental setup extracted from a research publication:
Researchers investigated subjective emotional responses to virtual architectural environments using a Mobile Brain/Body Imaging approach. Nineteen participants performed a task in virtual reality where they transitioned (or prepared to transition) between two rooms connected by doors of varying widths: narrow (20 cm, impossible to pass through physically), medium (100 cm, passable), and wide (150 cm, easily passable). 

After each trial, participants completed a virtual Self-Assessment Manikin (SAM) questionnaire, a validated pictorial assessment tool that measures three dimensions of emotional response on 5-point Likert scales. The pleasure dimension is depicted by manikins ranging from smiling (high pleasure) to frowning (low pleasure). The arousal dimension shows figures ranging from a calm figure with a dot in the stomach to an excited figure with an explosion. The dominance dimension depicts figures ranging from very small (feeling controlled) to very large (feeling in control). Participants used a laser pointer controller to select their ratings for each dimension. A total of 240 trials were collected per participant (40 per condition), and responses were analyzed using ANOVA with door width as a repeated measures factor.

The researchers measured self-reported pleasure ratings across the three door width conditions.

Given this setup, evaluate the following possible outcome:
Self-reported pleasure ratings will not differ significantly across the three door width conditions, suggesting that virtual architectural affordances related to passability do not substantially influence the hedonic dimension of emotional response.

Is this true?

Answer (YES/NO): NO